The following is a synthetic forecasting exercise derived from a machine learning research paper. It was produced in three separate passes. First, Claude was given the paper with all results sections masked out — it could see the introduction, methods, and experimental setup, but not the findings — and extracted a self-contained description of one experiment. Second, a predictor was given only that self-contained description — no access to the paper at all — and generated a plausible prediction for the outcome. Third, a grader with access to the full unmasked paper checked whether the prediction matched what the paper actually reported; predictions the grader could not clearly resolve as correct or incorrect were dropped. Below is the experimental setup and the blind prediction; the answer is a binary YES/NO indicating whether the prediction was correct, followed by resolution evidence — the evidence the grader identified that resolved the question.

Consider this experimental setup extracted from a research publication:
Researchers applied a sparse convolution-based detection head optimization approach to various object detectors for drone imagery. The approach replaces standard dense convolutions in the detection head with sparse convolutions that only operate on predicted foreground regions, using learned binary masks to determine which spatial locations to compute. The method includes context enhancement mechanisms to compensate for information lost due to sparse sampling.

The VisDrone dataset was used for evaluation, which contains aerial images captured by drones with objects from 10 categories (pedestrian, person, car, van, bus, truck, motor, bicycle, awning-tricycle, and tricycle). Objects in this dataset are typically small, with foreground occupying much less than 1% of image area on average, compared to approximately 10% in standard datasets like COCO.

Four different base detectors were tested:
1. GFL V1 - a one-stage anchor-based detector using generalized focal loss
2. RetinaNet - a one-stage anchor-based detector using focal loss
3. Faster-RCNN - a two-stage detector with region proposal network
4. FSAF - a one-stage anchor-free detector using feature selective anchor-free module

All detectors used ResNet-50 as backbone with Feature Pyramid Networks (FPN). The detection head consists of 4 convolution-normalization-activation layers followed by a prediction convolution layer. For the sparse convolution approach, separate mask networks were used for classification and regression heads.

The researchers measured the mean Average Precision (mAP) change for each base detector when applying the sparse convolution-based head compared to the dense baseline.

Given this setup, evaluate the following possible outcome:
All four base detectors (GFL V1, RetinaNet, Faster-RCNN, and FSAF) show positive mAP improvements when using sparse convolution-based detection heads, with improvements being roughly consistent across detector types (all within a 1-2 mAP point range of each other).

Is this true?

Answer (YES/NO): NO